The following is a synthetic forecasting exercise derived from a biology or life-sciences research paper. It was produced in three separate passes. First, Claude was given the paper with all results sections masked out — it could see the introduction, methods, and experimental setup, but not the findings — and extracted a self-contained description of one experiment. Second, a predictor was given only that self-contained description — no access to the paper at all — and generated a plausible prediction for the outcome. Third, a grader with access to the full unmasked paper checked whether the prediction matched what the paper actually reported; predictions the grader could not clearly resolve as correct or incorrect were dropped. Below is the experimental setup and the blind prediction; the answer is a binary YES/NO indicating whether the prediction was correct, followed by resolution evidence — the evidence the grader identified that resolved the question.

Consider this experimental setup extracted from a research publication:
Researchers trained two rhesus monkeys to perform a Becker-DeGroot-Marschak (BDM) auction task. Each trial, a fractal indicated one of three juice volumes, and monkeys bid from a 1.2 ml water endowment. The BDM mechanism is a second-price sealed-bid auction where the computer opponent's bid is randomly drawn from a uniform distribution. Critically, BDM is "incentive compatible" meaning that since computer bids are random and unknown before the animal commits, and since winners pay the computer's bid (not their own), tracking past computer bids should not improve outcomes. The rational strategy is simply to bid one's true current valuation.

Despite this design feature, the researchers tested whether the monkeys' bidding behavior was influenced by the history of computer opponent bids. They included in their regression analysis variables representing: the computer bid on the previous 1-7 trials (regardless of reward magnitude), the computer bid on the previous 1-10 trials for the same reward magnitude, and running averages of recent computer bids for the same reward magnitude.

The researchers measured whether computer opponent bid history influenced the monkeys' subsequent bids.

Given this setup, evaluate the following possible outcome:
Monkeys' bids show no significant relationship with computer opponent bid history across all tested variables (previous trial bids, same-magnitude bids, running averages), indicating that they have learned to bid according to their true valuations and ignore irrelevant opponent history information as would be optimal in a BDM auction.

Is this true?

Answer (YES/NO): NO